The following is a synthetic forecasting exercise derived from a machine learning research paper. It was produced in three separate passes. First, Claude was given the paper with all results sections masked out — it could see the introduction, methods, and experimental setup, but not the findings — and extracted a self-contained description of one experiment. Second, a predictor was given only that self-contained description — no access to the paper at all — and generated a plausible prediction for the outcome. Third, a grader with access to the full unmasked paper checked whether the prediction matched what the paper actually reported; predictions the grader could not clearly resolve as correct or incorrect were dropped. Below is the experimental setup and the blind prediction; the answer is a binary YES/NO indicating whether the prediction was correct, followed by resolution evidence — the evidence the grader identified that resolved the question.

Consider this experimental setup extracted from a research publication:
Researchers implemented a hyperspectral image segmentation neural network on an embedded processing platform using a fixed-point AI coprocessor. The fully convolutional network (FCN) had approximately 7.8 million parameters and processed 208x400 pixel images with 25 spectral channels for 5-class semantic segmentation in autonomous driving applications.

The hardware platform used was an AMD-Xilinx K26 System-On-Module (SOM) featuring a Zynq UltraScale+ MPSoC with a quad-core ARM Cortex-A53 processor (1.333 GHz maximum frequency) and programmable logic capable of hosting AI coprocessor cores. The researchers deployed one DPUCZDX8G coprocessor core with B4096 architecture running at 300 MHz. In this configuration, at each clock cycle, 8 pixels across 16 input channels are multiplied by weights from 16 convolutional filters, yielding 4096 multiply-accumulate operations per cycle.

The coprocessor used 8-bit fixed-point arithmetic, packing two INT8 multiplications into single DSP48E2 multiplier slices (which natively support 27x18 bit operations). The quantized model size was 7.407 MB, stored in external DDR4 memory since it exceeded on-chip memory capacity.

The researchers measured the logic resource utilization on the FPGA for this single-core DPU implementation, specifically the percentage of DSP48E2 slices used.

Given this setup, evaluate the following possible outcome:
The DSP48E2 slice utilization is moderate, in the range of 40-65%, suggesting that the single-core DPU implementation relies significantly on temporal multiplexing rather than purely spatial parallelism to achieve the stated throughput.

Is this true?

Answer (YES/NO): YES